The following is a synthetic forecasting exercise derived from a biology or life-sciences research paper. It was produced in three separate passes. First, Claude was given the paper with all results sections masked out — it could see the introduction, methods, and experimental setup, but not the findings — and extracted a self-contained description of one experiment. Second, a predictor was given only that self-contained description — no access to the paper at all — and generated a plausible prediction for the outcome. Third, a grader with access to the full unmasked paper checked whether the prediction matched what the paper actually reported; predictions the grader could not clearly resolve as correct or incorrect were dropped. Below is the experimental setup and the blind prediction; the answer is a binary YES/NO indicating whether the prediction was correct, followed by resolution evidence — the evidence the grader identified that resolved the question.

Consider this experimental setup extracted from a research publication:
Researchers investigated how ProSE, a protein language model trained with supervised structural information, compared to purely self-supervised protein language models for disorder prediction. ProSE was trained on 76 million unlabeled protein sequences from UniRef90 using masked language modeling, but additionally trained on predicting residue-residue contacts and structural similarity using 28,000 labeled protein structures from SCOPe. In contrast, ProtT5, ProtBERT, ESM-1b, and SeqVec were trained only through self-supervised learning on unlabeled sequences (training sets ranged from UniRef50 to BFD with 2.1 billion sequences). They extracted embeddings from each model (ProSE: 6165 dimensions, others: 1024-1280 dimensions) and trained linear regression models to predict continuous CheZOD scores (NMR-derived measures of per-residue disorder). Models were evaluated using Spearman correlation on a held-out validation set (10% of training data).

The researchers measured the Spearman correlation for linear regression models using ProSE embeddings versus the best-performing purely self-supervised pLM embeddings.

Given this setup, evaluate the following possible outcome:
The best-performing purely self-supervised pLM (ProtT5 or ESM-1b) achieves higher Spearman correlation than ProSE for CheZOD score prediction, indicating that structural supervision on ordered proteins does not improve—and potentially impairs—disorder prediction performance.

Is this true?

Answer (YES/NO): YES